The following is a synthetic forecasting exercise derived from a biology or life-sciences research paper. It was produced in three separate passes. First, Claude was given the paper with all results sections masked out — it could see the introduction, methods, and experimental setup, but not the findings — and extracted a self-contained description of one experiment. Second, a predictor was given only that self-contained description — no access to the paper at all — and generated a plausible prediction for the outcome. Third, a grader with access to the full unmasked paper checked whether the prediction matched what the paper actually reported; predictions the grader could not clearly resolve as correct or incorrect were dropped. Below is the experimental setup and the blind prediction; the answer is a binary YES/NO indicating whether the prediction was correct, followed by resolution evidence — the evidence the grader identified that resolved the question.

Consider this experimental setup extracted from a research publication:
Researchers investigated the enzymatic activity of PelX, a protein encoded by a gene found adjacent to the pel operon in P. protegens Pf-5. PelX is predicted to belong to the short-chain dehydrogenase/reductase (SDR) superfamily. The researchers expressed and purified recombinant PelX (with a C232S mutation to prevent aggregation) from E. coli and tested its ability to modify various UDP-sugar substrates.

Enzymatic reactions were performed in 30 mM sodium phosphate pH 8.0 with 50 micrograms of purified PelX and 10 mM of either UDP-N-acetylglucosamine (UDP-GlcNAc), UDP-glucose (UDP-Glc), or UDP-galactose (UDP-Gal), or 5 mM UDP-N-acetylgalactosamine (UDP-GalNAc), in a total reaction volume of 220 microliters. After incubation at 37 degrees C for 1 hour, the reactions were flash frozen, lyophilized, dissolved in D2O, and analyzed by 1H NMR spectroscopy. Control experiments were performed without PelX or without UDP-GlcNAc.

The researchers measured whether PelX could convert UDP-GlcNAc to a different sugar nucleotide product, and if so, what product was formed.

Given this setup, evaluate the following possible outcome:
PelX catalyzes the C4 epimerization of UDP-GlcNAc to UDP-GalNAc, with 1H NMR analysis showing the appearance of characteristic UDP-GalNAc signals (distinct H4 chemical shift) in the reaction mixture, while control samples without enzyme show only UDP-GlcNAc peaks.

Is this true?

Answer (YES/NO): NO